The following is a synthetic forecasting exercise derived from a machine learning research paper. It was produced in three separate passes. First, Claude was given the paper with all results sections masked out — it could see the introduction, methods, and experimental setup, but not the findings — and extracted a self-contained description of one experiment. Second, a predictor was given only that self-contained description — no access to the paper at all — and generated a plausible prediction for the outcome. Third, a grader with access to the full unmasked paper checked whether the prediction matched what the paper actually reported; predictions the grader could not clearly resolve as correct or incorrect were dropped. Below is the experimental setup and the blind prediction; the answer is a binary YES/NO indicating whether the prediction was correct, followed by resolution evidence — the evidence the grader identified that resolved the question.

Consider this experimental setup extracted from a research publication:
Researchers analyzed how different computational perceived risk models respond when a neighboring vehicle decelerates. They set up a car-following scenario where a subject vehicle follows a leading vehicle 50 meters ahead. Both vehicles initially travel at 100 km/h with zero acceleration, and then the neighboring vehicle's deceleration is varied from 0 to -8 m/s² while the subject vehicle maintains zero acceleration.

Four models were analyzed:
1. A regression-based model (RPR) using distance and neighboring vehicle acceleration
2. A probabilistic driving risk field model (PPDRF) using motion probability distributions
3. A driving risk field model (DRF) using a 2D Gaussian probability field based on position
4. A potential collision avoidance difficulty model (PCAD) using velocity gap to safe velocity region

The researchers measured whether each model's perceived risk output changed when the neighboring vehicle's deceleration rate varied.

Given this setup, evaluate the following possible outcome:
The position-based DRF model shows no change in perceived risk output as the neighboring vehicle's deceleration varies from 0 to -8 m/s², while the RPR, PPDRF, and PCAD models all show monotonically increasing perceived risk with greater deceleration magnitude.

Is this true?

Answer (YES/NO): YES